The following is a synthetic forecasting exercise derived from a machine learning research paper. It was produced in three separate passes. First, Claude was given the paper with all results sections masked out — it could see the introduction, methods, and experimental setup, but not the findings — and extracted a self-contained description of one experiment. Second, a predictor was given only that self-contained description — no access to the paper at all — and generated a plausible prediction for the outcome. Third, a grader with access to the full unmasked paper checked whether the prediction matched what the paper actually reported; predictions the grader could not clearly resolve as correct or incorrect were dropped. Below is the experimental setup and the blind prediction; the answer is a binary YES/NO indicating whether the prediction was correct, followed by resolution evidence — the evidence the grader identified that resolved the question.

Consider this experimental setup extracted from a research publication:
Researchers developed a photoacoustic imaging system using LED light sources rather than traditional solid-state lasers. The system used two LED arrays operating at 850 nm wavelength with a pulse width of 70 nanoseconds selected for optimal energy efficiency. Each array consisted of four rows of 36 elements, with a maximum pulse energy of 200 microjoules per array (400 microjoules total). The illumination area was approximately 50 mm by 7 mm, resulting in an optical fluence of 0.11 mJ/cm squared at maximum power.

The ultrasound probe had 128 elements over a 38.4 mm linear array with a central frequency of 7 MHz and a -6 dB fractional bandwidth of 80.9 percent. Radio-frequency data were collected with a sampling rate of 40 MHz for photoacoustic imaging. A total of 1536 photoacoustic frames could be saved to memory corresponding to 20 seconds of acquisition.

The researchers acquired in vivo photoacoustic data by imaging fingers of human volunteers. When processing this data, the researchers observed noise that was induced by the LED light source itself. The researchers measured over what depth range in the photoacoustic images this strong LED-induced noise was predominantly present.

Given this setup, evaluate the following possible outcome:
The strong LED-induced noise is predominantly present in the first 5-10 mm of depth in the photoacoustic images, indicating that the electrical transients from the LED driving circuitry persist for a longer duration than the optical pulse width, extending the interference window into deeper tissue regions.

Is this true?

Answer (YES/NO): NO